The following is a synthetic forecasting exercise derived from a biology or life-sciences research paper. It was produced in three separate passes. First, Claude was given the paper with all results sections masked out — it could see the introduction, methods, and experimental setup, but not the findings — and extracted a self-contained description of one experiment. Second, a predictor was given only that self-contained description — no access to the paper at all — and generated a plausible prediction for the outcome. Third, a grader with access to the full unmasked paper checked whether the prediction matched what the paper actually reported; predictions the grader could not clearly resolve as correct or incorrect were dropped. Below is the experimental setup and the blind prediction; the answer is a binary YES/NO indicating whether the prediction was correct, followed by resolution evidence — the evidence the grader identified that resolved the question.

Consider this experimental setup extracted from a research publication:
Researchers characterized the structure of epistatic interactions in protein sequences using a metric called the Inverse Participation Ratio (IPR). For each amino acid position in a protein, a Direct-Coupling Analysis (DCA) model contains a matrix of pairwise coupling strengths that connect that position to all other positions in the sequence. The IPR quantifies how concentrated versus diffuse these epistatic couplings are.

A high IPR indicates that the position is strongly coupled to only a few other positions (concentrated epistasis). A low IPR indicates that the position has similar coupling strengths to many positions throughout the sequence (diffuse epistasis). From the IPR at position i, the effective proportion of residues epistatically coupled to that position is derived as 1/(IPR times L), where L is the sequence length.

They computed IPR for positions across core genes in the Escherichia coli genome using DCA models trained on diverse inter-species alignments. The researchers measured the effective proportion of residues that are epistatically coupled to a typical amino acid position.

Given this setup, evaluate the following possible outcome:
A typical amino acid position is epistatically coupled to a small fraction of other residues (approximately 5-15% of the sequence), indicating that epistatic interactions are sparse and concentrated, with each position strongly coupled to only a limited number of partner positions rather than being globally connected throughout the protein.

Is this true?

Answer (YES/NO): NO